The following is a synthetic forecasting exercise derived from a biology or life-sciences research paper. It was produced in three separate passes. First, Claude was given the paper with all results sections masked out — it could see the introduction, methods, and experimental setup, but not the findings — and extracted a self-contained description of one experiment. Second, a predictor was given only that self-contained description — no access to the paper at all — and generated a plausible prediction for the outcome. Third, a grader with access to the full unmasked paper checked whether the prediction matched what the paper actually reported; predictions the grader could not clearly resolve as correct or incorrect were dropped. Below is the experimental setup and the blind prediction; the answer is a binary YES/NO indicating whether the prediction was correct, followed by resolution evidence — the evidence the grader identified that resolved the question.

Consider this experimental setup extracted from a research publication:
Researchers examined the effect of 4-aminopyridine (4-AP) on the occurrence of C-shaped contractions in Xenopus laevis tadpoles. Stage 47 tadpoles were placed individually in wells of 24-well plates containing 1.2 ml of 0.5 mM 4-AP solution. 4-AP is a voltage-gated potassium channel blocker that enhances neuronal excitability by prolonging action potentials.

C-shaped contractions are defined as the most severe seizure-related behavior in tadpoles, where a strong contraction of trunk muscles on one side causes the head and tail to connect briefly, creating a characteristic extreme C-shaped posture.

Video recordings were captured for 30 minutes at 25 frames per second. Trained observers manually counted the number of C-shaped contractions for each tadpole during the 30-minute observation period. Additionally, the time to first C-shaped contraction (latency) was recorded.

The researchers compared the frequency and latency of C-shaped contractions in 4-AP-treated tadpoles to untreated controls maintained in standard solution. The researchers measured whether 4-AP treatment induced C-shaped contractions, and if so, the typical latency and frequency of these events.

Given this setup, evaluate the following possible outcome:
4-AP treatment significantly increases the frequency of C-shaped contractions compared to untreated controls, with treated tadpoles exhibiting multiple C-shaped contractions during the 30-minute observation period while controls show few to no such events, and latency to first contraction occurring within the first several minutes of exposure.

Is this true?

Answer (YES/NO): NO